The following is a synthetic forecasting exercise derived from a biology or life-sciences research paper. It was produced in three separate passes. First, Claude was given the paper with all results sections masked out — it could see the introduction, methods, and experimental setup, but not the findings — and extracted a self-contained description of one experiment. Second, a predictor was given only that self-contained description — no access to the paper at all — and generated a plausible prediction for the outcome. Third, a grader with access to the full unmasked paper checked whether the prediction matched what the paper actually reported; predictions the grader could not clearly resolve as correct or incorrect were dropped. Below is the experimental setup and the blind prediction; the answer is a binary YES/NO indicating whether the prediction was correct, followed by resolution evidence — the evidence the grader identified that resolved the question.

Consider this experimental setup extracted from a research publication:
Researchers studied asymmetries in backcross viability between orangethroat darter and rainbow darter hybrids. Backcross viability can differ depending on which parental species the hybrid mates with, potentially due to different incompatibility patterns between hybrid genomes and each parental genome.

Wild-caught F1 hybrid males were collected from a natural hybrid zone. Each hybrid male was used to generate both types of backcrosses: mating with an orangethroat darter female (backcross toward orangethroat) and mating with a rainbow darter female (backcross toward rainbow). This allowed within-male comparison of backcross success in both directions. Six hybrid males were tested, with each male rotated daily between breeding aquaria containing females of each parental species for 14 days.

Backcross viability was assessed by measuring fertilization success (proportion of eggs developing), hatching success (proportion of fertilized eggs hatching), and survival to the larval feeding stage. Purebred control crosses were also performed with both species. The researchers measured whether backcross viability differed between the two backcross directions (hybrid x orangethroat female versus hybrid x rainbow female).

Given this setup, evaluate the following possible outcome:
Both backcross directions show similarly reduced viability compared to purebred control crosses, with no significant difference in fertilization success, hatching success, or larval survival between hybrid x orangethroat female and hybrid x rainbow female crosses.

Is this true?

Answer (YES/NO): YES